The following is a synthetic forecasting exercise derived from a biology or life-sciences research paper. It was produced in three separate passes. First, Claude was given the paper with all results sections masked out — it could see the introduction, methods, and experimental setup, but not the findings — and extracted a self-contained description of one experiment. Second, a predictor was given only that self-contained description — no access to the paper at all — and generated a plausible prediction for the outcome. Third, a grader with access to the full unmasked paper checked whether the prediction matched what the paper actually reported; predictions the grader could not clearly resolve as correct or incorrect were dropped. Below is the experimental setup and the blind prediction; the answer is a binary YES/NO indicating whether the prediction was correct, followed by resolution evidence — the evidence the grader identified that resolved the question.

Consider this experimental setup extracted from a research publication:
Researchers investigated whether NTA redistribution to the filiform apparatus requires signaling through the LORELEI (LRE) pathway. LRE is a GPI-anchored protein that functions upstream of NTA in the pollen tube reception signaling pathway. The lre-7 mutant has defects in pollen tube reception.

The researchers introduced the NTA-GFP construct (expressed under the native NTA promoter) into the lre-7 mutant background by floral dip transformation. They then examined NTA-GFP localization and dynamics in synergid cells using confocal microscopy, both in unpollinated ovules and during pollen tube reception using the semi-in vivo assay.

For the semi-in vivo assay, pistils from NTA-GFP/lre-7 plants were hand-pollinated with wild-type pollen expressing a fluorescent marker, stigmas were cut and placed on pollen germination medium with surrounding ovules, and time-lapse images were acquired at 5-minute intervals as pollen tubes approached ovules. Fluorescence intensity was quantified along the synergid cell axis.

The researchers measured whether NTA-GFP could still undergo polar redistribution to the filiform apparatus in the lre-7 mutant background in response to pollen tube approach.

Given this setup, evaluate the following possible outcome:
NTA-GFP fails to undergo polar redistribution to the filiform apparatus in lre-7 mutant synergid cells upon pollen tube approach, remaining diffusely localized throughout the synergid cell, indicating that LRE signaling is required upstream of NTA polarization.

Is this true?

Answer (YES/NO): YES